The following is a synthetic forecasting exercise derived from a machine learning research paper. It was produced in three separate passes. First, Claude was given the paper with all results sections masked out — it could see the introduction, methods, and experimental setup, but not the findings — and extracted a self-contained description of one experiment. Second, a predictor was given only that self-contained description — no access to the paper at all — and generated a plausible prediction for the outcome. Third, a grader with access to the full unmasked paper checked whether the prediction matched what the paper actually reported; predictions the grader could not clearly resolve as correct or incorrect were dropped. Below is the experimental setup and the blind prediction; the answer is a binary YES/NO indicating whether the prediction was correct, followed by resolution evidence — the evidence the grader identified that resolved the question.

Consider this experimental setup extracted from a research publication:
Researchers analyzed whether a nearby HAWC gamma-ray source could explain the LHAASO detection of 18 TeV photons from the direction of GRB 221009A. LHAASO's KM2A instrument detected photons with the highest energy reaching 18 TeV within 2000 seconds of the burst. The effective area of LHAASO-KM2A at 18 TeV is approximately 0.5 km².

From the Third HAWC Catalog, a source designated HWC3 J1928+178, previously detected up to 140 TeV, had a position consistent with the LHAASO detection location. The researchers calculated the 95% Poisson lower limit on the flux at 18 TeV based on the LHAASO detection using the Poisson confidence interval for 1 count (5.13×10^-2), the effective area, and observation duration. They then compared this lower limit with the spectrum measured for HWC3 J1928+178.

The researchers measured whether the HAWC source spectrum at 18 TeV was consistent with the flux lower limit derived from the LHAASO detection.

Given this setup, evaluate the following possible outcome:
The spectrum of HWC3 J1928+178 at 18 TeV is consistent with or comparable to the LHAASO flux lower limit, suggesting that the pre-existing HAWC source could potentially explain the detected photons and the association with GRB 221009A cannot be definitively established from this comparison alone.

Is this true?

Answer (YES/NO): YES